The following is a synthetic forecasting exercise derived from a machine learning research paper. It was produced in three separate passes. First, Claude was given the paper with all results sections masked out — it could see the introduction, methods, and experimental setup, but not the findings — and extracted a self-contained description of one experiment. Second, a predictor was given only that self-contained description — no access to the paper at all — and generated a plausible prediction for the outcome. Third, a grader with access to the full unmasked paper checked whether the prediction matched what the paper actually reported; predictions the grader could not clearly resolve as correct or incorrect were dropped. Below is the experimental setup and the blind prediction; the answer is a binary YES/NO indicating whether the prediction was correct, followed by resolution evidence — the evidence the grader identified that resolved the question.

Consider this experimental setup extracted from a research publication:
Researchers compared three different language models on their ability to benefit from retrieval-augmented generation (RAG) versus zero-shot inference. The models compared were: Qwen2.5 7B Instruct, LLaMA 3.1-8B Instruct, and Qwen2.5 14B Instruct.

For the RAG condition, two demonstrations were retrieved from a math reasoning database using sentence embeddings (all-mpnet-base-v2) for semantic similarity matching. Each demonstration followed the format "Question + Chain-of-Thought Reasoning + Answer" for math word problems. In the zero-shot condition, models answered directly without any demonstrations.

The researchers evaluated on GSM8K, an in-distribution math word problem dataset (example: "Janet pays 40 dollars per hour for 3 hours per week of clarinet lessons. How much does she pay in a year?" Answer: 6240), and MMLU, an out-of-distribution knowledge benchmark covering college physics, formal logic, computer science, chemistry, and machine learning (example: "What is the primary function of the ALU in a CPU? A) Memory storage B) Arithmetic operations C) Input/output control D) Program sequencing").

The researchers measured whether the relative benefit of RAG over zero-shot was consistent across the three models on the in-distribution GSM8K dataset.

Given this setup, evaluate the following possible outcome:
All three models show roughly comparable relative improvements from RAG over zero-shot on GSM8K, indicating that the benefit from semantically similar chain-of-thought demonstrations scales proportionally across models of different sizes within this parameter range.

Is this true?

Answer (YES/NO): NO